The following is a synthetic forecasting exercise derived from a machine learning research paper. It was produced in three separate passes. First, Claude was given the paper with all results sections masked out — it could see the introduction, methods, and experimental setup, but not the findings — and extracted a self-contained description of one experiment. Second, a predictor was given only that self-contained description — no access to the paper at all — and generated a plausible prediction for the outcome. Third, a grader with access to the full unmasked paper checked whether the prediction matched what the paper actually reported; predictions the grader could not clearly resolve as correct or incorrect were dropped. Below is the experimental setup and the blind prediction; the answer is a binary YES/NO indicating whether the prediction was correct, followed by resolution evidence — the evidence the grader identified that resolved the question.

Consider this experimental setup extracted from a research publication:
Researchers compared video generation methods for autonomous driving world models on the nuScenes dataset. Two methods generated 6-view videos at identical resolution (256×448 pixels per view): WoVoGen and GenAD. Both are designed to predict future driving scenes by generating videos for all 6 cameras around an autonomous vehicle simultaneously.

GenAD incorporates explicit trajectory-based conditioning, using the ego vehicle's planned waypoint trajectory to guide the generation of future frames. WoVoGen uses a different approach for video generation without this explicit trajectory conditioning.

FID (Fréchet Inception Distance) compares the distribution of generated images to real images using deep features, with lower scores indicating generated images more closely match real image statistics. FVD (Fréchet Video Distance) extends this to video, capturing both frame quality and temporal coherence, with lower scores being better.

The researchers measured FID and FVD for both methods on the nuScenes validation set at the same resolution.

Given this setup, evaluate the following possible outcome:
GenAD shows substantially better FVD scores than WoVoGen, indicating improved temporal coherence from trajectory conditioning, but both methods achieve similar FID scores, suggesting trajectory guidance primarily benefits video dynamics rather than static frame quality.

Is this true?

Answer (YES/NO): NO